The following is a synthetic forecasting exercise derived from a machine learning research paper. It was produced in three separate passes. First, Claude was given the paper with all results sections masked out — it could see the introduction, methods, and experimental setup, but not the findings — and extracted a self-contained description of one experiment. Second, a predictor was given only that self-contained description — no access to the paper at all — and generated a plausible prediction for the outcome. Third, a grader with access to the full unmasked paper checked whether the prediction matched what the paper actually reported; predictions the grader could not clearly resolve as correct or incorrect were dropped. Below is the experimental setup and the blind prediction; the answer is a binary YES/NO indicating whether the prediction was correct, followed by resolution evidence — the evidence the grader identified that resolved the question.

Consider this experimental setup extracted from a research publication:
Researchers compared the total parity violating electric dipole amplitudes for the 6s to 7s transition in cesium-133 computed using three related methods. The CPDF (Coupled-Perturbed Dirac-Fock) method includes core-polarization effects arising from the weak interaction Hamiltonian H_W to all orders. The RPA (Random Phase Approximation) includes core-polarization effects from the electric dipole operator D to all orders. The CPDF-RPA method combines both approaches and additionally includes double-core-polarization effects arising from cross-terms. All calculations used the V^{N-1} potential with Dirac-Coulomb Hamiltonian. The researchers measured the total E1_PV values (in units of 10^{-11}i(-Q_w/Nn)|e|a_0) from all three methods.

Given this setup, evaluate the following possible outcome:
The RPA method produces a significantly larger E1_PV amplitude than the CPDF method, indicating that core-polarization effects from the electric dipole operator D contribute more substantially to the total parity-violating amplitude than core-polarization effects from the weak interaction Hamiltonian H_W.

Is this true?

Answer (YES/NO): NO